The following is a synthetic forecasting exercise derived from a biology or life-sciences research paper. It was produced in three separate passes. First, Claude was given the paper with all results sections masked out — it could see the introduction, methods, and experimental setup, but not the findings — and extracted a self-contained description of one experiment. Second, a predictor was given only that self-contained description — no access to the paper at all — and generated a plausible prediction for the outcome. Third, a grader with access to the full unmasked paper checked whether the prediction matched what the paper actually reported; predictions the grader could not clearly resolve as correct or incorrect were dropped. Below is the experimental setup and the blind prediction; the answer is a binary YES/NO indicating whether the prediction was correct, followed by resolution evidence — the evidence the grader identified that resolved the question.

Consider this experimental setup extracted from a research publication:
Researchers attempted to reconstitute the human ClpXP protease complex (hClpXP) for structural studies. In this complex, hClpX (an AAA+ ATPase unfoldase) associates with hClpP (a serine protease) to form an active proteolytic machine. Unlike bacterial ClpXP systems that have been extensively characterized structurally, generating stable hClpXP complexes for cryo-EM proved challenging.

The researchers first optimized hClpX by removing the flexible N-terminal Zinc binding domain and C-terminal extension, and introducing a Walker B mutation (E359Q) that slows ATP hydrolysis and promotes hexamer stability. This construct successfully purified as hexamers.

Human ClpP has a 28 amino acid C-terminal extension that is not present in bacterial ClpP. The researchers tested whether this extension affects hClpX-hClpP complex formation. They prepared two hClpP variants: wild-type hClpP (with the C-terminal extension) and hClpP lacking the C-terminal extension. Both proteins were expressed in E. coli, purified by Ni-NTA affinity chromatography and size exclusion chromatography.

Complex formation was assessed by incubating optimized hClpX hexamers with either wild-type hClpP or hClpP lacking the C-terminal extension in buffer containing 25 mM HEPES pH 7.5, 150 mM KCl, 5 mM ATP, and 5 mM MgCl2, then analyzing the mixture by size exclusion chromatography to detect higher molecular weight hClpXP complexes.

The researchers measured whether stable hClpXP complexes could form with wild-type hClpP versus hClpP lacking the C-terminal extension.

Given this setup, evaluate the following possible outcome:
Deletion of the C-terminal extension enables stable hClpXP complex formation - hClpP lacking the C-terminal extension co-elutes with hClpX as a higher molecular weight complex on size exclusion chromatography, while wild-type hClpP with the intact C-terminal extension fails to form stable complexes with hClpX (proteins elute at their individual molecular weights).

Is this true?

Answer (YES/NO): NO